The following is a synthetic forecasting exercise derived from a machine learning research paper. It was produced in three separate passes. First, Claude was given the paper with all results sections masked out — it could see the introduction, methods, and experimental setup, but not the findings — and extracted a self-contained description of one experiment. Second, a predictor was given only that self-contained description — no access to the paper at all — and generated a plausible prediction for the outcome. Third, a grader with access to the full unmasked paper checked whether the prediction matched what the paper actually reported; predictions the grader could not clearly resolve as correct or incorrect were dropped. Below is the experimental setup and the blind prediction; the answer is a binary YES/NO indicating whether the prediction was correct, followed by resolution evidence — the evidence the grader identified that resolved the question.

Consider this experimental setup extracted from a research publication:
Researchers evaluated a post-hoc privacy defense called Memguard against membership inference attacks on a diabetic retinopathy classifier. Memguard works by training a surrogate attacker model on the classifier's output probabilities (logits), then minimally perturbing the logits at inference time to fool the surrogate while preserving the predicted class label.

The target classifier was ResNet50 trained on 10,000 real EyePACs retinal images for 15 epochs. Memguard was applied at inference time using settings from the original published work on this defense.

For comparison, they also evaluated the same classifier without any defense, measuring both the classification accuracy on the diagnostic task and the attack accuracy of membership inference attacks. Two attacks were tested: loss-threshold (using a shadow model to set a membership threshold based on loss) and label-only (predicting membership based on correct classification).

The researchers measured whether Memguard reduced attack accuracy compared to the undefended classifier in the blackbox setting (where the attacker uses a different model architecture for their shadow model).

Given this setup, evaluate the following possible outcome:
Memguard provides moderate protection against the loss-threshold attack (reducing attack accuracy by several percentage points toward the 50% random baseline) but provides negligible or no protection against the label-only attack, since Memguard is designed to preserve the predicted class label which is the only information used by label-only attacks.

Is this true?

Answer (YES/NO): NO